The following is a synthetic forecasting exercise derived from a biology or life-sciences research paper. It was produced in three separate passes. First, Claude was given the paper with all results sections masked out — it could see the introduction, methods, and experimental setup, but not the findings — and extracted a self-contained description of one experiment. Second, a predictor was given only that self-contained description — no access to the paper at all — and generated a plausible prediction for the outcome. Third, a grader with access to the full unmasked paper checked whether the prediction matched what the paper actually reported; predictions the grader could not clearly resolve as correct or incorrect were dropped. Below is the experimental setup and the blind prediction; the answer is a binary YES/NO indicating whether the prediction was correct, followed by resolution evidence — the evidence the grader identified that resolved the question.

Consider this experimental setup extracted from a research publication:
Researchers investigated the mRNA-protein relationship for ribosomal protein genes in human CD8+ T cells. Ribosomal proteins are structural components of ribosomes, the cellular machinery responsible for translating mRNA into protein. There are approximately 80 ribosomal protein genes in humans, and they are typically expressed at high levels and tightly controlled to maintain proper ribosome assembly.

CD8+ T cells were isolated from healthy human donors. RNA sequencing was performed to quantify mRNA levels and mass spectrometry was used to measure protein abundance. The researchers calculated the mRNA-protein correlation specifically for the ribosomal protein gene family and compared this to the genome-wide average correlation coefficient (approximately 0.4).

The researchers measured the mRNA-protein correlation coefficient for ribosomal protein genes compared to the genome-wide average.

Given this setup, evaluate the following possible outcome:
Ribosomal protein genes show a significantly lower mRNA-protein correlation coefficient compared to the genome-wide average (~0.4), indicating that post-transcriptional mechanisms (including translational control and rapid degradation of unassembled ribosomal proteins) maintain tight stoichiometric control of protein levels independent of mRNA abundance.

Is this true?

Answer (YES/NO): NO